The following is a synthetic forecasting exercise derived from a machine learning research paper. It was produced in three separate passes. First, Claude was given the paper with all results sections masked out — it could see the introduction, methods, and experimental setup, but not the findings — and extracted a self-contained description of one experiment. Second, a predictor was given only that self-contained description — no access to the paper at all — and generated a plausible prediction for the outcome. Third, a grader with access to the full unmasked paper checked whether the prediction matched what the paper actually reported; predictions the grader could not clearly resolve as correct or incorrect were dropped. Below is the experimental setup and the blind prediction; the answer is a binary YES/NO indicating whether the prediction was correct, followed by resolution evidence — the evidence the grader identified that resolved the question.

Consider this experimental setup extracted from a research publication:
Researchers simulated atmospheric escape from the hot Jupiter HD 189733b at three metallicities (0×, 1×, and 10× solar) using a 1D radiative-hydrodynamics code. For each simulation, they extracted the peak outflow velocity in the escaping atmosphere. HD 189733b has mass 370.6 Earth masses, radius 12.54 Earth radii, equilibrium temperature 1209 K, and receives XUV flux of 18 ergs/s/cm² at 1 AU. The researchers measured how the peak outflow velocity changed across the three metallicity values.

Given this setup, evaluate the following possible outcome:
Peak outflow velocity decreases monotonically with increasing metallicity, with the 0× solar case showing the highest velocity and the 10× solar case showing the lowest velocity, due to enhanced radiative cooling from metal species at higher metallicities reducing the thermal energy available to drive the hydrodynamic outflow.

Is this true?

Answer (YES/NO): NO